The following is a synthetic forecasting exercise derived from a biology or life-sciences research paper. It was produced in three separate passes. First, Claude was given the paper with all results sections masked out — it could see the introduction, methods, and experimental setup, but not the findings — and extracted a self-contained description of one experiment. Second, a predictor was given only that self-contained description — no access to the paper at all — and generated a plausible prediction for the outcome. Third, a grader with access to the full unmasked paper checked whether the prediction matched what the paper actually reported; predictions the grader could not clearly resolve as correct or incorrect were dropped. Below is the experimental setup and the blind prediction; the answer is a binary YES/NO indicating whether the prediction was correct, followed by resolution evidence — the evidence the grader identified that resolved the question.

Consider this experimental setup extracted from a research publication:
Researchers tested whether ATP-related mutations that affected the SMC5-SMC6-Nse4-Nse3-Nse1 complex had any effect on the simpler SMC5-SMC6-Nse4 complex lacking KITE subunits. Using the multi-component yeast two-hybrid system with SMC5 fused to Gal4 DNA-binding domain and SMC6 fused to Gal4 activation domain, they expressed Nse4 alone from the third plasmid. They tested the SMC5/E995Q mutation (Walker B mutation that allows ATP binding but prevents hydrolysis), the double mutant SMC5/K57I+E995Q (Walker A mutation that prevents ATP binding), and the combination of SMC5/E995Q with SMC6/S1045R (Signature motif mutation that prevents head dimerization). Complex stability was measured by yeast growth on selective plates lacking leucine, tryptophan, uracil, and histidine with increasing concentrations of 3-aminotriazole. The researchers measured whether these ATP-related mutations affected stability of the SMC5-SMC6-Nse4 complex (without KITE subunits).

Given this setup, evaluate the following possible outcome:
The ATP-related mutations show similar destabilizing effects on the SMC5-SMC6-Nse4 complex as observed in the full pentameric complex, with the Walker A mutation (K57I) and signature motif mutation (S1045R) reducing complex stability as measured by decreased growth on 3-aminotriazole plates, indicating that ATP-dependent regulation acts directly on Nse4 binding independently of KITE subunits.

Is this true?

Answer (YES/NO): NO